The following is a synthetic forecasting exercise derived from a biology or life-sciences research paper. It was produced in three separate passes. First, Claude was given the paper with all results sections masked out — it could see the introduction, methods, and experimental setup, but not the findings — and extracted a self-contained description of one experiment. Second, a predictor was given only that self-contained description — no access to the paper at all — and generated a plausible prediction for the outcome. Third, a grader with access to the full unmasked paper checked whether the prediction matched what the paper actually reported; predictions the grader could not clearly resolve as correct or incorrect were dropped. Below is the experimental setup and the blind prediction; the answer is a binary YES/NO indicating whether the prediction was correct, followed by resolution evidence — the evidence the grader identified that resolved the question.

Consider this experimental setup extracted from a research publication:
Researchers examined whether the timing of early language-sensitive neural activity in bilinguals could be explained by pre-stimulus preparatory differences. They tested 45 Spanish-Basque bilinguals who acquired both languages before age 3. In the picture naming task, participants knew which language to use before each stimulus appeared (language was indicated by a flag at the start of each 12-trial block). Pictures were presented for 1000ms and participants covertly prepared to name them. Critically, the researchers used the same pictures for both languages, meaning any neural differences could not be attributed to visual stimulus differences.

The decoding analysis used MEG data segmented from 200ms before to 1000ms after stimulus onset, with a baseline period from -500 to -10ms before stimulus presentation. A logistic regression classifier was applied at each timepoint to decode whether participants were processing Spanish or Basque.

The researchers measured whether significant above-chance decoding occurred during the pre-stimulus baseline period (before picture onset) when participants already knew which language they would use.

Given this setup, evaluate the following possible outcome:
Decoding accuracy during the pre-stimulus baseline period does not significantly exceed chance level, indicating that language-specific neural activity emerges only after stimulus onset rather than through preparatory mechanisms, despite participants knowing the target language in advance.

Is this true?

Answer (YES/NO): YES